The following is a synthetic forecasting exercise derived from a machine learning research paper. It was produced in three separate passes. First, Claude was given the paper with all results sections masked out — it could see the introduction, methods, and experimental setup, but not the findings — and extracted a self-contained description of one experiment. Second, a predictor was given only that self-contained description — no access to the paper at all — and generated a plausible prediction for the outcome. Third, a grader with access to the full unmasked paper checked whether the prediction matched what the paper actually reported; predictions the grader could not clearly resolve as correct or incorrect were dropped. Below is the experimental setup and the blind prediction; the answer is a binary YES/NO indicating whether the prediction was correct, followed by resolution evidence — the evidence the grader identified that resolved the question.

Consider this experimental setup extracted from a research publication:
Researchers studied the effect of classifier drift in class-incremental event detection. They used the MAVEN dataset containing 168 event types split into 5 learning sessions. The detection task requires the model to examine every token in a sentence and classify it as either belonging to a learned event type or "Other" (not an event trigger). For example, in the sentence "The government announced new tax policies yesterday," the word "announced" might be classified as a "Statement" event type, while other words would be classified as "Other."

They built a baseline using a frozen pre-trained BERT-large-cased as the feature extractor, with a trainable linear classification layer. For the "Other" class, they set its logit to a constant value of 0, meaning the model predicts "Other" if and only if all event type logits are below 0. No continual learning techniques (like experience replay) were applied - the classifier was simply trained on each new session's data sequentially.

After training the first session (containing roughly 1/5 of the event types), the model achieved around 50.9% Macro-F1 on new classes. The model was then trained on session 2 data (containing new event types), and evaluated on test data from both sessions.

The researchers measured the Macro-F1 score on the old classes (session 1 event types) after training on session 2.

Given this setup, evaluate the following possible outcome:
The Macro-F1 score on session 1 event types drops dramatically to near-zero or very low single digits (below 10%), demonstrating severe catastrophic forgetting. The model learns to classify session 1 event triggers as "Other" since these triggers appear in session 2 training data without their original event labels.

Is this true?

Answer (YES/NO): YES